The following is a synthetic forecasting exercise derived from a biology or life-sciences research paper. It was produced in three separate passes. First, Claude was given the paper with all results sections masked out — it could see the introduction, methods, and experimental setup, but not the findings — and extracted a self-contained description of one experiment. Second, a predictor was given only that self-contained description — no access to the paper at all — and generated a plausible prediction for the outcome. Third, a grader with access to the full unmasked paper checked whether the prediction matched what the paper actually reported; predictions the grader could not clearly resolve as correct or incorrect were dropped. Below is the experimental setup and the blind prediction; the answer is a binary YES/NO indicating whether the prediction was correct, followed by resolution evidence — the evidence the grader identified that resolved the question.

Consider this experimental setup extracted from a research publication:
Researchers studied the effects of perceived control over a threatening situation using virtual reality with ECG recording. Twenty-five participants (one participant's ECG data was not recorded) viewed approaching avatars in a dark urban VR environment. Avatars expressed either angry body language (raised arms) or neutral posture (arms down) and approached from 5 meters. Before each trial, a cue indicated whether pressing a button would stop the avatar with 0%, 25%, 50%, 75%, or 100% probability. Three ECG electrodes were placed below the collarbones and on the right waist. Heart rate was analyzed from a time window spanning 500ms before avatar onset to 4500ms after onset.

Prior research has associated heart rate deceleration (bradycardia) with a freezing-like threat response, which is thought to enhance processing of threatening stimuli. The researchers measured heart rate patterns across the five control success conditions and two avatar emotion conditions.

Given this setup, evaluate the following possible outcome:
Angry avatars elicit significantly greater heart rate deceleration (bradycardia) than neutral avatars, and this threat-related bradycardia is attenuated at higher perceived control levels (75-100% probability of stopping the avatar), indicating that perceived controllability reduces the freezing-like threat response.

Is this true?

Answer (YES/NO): NO